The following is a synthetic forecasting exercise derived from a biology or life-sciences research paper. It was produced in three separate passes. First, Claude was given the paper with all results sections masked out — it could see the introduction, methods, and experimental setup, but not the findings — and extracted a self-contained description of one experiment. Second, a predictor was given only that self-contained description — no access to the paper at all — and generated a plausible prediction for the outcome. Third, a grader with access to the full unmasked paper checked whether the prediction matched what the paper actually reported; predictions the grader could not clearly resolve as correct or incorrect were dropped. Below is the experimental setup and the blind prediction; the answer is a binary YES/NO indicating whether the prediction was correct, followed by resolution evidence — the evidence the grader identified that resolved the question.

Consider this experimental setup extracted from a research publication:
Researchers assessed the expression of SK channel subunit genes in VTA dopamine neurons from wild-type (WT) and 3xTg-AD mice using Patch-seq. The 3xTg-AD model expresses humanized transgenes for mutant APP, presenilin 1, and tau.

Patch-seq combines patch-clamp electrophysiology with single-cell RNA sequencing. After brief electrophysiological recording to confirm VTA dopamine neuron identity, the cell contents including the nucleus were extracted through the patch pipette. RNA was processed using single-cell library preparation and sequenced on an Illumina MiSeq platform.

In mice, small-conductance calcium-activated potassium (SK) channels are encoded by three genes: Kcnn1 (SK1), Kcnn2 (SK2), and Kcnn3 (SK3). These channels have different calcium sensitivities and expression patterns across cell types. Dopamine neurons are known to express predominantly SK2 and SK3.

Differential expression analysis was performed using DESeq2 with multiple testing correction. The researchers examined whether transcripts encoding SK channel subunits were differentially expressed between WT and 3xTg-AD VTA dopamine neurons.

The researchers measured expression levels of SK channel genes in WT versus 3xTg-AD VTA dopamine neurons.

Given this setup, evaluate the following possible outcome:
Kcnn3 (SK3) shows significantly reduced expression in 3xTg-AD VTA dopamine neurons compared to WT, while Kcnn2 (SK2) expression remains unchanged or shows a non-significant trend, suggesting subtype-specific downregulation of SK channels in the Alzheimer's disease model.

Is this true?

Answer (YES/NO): NO